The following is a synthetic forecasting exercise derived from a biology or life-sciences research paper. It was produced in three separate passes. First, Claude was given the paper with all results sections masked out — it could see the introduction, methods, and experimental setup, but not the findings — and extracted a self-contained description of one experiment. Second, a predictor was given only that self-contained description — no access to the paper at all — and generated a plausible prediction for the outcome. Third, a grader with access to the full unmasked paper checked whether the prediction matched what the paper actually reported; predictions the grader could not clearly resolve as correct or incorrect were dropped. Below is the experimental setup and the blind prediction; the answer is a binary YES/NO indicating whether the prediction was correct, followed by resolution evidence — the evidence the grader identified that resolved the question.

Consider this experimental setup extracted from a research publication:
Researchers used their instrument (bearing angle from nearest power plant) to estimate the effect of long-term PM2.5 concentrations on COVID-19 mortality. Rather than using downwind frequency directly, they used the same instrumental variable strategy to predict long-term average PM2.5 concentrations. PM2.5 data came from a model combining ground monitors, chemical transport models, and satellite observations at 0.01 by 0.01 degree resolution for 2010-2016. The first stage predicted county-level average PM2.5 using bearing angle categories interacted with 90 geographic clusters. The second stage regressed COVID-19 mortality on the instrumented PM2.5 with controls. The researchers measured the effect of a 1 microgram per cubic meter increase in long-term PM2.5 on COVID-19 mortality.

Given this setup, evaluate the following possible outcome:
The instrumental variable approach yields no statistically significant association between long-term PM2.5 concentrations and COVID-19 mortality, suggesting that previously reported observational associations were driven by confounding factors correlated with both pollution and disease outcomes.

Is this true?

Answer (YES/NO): NO